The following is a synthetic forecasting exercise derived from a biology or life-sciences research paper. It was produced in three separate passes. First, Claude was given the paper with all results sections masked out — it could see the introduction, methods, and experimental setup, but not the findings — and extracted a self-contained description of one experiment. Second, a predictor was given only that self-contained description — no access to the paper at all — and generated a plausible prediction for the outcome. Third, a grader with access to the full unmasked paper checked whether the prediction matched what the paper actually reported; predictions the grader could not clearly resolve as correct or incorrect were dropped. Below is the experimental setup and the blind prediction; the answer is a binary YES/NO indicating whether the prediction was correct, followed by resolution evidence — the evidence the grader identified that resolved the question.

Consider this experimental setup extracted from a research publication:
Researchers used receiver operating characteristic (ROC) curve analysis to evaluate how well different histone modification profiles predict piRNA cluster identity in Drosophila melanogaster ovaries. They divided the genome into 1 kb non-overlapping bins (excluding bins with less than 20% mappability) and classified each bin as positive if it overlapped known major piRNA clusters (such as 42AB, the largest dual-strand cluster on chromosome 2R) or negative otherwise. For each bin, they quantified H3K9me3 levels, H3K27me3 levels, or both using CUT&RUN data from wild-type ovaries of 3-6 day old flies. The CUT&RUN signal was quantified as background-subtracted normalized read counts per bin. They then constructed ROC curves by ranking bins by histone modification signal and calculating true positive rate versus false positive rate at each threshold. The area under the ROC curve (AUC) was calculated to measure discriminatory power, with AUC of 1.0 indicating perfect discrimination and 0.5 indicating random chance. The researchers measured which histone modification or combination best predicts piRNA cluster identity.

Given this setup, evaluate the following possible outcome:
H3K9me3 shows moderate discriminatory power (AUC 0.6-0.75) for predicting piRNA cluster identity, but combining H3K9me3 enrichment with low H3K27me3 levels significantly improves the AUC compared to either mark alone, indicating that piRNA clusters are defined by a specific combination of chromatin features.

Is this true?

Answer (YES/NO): NO